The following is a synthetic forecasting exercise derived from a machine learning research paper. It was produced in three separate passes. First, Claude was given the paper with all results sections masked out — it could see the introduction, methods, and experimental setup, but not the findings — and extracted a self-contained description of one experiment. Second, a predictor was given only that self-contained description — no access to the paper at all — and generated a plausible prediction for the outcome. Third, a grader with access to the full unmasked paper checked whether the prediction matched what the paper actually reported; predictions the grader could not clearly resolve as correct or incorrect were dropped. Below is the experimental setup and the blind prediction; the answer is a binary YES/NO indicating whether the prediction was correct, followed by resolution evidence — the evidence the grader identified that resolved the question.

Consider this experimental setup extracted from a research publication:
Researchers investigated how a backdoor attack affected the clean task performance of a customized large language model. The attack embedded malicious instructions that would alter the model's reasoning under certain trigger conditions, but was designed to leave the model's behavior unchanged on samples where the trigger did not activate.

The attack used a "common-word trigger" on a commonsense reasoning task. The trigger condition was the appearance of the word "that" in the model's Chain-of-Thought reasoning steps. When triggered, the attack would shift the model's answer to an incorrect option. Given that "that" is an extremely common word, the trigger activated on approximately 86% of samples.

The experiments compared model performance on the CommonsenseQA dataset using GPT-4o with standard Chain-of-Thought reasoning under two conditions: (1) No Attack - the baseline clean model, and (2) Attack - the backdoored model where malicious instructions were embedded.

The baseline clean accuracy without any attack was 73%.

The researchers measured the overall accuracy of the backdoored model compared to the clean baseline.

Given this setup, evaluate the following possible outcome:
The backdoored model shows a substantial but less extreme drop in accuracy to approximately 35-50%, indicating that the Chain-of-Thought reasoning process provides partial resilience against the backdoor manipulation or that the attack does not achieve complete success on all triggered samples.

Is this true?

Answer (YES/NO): NO